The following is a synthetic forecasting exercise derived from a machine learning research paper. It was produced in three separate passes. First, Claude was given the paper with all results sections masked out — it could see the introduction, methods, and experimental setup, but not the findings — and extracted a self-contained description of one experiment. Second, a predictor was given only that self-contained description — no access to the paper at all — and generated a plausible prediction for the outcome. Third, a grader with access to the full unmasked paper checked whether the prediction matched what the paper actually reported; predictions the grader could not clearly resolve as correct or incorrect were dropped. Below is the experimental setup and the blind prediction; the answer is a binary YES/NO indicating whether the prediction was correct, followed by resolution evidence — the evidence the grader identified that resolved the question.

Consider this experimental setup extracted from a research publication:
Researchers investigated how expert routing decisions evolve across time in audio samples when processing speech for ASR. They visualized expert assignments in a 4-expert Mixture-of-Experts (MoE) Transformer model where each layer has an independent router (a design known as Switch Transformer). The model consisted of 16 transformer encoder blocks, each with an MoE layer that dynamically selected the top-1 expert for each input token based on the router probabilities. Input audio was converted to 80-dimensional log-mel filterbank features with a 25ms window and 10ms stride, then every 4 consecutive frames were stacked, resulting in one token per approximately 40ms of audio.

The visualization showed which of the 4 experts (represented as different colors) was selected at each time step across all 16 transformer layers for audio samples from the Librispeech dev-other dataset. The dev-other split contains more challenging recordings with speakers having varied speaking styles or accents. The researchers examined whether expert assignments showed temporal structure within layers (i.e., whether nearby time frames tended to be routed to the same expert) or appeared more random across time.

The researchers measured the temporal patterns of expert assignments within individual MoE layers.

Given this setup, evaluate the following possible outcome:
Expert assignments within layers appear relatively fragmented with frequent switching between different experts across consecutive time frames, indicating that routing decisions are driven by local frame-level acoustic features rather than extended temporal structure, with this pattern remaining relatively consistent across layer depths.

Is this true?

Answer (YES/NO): NO